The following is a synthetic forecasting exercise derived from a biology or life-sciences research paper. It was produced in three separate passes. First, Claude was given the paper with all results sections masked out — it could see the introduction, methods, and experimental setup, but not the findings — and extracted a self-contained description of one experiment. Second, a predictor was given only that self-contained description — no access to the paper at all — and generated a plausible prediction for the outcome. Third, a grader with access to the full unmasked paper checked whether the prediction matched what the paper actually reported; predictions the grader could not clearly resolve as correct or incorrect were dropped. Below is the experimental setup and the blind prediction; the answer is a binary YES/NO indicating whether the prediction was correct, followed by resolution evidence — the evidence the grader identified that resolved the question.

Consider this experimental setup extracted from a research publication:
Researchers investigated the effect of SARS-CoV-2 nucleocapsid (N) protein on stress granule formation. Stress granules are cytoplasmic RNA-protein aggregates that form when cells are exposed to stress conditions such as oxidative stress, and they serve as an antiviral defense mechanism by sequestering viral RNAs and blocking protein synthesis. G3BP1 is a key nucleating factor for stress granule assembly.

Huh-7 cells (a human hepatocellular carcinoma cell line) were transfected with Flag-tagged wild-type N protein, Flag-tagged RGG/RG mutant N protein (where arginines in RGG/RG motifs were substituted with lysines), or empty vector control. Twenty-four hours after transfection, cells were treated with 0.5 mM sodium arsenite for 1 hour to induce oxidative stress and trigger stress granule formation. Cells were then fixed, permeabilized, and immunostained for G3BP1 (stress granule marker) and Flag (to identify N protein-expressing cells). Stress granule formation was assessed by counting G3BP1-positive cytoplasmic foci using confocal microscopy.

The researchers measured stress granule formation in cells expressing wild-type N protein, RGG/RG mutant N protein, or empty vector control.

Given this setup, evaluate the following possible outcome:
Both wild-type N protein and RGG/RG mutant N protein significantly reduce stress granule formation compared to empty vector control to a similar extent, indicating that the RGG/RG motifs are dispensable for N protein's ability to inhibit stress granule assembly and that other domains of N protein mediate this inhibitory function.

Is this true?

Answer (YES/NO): NO